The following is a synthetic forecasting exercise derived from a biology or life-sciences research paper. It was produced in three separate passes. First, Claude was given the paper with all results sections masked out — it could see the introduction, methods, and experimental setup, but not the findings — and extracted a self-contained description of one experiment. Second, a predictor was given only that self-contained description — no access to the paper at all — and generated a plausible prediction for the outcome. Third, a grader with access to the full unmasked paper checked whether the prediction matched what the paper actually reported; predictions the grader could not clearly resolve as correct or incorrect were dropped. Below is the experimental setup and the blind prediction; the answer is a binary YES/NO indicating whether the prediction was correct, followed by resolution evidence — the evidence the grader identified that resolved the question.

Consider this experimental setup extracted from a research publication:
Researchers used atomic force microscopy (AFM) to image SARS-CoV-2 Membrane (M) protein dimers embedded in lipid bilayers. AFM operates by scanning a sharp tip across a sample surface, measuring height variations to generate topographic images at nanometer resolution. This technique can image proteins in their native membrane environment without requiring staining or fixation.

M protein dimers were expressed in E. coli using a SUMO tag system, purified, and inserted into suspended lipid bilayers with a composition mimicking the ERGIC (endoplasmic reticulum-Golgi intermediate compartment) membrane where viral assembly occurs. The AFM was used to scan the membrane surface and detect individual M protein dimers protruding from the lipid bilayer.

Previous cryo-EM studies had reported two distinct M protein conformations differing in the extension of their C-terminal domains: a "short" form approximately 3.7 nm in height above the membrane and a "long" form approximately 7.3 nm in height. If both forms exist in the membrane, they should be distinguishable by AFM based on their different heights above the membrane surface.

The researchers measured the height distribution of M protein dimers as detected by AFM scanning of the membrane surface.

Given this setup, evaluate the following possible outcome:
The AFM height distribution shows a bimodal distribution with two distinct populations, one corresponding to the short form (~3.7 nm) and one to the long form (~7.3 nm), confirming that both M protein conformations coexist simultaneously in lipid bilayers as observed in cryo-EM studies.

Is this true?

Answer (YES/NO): NO